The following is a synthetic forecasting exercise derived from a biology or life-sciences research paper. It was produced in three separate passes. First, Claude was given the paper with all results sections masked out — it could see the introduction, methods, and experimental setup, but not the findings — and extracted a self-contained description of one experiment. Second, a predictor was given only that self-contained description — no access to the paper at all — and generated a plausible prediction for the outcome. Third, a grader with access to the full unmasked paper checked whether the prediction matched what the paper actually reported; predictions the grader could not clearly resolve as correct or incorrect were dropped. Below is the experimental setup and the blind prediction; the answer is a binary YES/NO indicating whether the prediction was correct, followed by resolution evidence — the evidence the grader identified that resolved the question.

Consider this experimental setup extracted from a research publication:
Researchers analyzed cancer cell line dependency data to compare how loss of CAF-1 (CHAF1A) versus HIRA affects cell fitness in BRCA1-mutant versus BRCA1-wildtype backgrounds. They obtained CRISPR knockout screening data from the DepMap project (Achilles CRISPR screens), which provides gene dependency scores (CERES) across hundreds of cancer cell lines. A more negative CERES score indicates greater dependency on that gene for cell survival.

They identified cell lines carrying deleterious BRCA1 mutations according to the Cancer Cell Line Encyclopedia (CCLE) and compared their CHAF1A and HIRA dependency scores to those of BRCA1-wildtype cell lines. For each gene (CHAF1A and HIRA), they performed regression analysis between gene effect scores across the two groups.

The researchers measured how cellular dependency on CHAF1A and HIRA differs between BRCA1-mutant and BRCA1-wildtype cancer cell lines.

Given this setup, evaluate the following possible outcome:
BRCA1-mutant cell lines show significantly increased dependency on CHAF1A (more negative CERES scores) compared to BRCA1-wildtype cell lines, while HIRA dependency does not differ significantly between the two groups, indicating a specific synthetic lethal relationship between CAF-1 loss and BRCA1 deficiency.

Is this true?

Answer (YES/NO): NO